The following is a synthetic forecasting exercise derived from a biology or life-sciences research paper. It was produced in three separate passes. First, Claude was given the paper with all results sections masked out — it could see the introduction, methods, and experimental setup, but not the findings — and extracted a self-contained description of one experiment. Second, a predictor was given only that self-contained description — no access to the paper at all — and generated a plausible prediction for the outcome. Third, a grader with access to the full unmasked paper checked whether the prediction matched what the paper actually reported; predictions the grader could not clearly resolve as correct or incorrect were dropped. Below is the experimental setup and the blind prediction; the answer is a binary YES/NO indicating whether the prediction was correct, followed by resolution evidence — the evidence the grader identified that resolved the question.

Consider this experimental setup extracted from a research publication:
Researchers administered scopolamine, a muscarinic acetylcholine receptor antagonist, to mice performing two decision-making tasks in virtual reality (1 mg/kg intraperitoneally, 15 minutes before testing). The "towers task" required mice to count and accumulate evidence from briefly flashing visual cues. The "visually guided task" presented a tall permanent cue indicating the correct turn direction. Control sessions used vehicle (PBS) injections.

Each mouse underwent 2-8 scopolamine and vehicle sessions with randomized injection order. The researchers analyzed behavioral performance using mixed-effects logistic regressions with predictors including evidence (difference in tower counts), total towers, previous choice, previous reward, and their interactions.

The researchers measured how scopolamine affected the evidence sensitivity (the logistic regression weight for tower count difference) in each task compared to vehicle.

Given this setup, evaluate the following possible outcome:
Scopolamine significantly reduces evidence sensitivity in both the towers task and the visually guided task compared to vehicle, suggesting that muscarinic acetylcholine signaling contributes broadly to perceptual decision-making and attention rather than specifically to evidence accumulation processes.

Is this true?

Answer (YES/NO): NO